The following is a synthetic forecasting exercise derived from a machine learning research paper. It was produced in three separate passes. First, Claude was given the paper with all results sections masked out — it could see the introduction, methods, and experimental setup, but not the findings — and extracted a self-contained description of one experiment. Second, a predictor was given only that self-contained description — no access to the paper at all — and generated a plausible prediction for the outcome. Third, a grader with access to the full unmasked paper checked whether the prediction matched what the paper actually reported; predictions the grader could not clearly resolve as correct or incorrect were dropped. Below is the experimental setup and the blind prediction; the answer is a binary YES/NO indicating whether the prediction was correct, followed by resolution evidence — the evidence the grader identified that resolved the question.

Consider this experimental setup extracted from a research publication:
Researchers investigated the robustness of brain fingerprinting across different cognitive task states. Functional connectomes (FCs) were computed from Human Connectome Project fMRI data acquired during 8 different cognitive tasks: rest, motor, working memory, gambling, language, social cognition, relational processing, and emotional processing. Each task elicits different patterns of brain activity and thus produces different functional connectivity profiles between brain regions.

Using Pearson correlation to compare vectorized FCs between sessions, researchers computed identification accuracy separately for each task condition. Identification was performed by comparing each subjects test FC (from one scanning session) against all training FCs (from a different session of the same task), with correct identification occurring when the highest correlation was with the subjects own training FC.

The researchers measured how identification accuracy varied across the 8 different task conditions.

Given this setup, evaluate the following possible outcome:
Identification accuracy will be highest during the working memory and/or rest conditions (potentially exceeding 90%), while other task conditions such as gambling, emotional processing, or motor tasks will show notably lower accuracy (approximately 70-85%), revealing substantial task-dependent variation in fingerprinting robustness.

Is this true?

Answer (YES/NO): NO